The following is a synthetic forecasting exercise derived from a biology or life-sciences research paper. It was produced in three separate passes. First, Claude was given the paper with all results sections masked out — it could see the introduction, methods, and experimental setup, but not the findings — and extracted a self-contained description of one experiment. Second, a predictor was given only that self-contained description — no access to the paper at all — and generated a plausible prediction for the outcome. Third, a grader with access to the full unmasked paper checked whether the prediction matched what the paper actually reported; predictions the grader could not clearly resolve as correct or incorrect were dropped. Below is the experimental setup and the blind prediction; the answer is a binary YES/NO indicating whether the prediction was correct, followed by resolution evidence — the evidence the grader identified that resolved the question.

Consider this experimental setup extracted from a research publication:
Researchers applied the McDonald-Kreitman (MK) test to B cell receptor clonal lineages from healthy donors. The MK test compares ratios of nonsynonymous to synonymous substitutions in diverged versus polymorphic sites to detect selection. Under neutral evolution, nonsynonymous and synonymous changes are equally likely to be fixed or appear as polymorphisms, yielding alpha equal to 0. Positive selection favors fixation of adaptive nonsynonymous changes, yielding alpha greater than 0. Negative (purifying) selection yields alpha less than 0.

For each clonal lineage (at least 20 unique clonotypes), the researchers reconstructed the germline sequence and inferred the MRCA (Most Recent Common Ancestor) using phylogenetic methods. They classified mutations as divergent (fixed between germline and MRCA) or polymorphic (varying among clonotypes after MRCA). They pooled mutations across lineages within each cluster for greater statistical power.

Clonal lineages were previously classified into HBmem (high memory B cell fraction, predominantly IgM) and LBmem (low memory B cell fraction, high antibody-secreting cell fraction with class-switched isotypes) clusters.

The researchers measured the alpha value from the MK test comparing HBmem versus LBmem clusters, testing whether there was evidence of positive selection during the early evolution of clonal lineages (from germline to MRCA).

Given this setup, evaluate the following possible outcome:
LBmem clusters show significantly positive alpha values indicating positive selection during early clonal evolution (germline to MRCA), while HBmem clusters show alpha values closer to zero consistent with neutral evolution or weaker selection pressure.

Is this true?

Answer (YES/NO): NO